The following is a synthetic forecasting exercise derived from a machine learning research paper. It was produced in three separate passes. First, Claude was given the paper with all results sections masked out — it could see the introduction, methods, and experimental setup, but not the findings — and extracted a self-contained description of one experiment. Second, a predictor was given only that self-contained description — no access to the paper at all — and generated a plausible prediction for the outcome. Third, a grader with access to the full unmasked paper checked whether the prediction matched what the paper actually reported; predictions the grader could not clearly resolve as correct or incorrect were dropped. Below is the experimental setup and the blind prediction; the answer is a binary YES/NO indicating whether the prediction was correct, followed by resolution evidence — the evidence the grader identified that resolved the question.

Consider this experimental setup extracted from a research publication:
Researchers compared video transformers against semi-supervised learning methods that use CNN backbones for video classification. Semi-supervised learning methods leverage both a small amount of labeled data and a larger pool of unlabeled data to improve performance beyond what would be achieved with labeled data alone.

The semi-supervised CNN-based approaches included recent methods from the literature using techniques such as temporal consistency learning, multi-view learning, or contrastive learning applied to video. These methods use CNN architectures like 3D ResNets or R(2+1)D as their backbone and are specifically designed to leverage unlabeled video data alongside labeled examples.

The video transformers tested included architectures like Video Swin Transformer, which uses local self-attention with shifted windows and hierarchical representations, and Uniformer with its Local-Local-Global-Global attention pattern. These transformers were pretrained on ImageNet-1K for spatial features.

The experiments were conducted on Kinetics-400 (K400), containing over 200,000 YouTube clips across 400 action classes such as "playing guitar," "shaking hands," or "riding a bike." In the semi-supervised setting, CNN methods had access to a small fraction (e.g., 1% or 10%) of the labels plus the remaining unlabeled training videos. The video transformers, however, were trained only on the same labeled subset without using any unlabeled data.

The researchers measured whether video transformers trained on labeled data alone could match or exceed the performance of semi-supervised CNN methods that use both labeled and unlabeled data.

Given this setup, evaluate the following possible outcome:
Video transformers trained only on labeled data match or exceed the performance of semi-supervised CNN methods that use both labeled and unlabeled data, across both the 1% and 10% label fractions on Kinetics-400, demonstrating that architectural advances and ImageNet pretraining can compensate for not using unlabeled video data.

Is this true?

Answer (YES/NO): YES